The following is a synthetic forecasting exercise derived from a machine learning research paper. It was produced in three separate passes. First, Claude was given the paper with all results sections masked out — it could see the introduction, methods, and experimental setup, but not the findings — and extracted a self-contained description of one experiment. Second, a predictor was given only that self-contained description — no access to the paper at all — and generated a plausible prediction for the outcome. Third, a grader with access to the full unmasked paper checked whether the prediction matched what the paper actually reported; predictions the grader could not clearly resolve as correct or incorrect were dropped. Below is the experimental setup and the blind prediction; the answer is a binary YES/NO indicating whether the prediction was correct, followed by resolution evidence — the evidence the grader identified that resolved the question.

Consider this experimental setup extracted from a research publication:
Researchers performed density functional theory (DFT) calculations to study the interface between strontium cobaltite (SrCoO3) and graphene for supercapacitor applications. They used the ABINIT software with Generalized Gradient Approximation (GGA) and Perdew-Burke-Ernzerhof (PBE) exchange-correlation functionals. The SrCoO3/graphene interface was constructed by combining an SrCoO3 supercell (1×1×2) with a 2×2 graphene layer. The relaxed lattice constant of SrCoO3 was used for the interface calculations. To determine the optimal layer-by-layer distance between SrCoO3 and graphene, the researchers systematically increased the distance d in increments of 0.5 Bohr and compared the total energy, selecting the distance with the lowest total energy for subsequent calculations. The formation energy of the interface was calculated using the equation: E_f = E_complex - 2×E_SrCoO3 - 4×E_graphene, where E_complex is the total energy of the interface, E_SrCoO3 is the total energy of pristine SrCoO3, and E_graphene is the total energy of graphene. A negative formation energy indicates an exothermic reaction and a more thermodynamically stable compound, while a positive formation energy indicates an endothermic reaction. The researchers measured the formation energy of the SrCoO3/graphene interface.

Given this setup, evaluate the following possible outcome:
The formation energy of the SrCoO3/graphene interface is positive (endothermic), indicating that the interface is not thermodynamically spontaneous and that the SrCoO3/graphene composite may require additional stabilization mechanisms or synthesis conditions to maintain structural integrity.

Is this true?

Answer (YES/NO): NO